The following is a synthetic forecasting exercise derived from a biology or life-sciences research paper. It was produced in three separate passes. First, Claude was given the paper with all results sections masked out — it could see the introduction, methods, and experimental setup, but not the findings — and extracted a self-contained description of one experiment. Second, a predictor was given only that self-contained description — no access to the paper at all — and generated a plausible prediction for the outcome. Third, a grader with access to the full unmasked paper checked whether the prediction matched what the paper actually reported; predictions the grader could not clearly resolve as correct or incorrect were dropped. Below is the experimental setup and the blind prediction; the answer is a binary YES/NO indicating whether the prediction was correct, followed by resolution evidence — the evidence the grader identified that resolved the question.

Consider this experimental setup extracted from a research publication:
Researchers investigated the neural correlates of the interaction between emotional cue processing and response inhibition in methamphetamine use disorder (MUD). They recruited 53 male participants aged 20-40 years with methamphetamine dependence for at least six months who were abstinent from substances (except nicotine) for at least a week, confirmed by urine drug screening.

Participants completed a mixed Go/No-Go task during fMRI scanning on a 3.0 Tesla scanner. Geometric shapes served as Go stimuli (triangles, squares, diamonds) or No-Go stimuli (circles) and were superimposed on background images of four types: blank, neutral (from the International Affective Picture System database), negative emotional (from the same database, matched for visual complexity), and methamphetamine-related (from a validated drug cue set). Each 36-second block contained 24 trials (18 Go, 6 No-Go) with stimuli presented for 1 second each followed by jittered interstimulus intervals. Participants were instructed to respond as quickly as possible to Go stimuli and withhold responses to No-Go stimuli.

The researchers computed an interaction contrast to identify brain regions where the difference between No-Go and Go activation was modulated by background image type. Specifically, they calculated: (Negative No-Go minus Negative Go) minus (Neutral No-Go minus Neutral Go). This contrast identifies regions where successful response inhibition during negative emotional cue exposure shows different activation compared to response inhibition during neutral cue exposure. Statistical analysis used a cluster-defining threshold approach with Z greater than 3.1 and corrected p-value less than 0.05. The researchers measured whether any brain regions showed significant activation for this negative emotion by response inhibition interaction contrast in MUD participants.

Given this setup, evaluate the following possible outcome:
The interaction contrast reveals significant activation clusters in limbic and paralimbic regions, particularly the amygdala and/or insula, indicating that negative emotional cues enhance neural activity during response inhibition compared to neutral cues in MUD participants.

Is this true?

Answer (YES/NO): NO